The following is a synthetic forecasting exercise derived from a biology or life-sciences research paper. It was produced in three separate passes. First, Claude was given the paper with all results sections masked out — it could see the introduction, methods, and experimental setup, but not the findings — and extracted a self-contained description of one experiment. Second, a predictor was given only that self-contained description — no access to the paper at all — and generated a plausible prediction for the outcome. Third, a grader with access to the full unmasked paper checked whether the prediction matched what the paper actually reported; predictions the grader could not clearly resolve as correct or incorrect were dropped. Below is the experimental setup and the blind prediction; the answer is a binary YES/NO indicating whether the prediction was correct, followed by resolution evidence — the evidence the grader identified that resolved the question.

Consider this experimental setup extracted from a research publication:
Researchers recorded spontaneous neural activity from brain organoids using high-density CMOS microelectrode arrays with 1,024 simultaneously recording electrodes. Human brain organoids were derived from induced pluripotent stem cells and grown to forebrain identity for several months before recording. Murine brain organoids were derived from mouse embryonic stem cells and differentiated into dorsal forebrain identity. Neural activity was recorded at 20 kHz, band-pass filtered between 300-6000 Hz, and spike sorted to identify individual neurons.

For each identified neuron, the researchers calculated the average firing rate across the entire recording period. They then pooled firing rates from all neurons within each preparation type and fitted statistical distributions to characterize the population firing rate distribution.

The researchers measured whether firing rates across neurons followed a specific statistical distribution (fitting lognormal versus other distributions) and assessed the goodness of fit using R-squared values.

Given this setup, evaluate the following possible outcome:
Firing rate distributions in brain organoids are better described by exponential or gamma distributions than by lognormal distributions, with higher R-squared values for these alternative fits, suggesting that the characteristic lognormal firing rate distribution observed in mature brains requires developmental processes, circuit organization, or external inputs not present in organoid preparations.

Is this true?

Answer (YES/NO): NO